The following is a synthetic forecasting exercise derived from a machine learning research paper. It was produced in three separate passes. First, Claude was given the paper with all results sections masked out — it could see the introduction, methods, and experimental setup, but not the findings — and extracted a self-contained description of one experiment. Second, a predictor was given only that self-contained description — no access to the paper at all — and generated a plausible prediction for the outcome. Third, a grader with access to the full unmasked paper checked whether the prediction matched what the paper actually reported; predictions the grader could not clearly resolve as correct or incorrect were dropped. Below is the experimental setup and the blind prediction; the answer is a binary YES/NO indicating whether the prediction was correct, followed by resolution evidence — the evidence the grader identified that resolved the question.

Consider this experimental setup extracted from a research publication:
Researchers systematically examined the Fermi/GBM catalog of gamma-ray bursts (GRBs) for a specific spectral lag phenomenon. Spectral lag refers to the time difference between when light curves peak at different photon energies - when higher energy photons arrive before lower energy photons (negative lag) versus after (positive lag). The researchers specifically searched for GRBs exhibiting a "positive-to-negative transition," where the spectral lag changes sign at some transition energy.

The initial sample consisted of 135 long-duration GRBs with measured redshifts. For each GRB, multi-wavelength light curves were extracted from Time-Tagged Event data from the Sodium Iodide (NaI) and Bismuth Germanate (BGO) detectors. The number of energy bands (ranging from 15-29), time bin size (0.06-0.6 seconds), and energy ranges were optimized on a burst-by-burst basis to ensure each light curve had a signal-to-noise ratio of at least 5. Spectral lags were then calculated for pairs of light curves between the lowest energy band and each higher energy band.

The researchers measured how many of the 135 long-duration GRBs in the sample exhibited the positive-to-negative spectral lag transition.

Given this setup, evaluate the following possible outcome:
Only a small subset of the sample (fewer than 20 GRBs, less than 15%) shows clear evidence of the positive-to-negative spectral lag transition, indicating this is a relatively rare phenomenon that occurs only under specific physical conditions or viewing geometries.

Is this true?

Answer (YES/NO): NO